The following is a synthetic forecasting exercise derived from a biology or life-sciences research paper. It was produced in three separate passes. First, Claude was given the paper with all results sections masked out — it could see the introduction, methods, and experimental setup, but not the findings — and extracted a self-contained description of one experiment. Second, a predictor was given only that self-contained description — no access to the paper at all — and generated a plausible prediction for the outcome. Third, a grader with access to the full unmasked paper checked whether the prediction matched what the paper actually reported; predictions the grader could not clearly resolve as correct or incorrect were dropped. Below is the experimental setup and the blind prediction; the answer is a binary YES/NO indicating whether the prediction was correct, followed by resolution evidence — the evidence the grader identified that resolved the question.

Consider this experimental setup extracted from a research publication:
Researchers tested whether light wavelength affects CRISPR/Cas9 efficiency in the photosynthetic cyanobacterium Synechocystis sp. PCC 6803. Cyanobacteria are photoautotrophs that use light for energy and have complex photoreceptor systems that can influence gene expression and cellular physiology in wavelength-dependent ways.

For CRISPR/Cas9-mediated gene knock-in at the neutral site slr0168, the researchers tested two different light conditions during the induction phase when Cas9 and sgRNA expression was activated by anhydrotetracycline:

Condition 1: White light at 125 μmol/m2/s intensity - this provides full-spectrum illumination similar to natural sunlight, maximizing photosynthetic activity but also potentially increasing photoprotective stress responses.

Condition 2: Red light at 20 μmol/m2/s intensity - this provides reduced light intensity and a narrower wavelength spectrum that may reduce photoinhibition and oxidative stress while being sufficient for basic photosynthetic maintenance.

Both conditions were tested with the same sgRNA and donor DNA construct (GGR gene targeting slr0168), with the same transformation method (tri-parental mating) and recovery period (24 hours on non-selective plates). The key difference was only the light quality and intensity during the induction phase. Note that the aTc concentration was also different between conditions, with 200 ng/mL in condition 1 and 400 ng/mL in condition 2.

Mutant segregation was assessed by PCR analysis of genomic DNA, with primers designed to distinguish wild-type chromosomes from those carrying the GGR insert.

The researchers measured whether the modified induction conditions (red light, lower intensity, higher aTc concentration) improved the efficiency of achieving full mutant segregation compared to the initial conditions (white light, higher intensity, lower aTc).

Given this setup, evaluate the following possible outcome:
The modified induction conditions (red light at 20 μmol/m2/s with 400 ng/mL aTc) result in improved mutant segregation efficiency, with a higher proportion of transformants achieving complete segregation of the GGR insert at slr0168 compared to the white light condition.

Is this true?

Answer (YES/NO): YES